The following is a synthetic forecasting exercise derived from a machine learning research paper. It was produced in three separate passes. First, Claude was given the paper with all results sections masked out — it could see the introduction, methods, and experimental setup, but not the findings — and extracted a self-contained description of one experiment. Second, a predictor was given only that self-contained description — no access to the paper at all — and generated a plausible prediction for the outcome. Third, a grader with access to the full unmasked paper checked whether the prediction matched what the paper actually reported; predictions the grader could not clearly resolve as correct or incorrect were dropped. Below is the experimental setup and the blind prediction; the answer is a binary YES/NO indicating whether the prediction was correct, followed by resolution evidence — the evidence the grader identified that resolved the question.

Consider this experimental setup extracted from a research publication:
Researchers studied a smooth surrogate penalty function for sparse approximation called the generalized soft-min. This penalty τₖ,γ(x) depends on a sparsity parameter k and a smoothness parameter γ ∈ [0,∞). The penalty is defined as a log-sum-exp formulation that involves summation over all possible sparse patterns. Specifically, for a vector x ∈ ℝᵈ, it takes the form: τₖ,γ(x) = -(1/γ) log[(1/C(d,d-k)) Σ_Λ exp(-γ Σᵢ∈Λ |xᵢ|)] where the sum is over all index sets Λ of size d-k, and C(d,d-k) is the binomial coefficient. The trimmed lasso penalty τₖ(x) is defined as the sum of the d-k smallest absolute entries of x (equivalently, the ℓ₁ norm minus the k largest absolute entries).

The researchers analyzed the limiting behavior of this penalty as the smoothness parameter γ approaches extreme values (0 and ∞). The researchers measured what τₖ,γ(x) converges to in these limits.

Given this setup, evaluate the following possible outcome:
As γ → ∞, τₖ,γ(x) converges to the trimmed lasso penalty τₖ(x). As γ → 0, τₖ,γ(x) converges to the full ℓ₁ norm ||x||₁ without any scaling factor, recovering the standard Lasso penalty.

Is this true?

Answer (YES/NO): NO